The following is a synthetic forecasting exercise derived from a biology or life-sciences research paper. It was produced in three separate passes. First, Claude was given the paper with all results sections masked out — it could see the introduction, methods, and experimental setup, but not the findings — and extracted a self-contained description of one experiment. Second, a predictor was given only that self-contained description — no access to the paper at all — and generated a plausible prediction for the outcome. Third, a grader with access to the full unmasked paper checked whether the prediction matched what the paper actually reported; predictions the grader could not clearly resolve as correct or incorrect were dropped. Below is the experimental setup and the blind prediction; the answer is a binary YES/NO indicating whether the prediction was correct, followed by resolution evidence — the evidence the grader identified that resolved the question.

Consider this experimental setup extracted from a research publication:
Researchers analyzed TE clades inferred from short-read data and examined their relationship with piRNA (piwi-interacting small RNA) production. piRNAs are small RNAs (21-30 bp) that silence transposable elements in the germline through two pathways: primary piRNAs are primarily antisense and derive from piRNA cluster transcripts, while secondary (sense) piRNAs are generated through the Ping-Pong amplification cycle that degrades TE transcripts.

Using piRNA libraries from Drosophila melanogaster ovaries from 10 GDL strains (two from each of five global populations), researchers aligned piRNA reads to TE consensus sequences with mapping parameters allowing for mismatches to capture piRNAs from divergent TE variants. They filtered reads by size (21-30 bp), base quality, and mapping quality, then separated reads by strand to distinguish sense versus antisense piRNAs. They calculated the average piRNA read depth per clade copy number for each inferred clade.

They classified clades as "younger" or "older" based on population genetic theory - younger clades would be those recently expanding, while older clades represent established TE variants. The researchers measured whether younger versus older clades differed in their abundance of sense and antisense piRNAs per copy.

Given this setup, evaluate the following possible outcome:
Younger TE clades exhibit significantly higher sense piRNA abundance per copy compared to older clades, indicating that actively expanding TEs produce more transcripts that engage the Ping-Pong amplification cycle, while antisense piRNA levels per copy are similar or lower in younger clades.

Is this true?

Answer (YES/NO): NO